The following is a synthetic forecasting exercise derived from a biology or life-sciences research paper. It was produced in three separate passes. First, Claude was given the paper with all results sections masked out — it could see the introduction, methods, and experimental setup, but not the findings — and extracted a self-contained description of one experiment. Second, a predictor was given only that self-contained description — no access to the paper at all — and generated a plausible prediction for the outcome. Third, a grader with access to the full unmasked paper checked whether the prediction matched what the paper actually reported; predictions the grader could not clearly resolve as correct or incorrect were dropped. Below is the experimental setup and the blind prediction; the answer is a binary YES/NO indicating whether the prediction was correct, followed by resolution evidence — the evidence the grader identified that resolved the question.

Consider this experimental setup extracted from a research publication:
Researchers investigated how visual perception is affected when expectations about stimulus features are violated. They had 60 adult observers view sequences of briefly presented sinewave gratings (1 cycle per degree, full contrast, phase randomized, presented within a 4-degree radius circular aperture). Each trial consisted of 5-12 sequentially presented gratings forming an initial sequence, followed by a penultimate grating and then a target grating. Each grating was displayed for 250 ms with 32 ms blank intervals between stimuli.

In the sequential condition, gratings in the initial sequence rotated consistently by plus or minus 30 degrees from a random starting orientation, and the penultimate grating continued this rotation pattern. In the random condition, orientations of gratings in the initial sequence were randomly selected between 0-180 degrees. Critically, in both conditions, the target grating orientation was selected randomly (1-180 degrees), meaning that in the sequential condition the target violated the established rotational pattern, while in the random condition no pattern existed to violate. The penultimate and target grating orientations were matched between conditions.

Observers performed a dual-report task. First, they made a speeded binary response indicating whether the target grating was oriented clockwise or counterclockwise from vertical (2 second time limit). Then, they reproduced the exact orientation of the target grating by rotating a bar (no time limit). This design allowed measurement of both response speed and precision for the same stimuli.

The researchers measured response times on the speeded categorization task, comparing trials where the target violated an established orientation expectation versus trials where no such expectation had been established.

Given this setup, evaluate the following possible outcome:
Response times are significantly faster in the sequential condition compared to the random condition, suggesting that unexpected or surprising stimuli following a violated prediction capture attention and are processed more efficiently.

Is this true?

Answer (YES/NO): YES